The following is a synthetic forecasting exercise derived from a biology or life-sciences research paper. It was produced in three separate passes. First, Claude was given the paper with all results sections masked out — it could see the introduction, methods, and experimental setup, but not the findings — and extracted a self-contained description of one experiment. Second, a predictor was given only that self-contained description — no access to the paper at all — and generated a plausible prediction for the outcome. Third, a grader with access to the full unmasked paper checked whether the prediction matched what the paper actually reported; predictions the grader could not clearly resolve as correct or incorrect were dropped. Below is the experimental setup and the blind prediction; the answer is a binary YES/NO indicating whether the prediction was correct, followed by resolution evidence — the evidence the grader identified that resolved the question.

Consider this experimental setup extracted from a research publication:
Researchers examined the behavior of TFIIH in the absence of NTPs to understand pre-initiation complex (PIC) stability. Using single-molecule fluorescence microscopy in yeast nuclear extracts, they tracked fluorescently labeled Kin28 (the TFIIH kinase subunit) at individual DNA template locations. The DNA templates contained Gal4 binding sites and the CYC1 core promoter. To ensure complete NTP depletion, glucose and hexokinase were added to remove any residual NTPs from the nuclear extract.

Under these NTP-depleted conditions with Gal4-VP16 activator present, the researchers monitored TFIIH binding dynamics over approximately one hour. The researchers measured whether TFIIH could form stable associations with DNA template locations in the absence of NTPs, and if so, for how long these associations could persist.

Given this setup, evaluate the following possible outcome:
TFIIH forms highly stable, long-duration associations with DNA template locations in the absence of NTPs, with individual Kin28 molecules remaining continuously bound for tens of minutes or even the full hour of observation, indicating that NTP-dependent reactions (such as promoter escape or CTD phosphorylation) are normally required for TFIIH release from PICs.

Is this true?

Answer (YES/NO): NO